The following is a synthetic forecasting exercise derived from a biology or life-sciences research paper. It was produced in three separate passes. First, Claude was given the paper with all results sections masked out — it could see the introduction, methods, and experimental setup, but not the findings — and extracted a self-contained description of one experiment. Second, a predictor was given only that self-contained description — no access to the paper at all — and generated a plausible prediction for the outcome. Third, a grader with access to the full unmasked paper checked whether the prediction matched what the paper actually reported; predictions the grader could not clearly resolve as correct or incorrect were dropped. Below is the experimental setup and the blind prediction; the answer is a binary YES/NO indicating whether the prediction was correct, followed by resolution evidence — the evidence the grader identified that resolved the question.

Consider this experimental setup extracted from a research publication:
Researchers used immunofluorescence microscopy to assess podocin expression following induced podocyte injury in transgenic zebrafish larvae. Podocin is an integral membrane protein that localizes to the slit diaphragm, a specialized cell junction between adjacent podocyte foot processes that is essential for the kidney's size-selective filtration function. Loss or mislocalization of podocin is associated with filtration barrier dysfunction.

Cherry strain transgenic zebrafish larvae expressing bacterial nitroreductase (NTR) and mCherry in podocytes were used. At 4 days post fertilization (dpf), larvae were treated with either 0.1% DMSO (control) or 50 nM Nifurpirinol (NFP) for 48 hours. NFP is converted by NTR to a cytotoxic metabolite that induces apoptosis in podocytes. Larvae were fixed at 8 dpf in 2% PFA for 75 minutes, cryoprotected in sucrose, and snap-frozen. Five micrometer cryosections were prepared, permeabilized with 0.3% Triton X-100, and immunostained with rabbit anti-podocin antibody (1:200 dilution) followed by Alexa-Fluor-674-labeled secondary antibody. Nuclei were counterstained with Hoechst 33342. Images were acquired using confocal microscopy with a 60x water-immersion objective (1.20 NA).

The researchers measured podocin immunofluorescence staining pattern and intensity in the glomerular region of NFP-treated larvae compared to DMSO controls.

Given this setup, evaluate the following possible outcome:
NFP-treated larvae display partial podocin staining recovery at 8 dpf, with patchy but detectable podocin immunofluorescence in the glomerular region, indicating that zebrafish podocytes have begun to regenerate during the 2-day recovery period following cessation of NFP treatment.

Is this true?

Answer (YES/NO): NO